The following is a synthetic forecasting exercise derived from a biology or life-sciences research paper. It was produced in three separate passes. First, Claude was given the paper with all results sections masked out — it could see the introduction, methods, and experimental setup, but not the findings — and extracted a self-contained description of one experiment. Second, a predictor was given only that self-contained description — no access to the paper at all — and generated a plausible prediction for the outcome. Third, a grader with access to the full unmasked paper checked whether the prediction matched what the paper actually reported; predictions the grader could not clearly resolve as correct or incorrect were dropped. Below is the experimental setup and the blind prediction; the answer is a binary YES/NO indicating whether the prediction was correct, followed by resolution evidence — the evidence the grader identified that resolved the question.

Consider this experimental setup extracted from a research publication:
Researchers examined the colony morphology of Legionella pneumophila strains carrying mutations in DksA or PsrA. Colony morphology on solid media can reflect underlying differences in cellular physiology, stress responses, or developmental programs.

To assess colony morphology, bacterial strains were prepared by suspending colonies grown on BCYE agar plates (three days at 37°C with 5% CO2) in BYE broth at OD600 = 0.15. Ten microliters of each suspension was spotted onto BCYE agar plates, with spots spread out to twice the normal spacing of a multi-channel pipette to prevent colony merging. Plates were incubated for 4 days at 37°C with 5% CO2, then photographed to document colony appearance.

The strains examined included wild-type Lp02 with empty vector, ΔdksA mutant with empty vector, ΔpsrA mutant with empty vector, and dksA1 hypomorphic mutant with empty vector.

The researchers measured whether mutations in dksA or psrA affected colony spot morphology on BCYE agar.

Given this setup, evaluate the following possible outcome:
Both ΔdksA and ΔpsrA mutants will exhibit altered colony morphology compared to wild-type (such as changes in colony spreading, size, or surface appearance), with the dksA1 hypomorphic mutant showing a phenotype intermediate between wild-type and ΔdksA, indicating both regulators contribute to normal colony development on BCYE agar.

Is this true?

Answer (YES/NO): NO